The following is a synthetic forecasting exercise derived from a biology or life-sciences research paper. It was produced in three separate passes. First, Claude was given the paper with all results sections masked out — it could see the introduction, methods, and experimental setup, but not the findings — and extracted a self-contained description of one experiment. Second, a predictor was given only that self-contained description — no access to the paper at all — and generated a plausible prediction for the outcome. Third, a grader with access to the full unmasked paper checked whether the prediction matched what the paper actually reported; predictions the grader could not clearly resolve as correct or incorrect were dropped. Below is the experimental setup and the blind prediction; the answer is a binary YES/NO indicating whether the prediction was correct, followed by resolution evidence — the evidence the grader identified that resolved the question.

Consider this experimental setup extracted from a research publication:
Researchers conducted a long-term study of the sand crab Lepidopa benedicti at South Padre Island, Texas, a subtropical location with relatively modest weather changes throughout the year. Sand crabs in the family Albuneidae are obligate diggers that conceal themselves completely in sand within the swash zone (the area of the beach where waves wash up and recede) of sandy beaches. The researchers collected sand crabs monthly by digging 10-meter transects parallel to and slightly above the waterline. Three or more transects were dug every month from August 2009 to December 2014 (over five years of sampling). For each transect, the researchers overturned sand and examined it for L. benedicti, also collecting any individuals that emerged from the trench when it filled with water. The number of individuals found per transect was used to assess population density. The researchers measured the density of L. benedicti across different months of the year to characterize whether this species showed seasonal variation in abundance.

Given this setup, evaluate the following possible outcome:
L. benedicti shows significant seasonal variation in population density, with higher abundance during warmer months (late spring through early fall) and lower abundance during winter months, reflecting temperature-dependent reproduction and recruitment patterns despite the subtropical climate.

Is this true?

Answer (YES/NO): NO